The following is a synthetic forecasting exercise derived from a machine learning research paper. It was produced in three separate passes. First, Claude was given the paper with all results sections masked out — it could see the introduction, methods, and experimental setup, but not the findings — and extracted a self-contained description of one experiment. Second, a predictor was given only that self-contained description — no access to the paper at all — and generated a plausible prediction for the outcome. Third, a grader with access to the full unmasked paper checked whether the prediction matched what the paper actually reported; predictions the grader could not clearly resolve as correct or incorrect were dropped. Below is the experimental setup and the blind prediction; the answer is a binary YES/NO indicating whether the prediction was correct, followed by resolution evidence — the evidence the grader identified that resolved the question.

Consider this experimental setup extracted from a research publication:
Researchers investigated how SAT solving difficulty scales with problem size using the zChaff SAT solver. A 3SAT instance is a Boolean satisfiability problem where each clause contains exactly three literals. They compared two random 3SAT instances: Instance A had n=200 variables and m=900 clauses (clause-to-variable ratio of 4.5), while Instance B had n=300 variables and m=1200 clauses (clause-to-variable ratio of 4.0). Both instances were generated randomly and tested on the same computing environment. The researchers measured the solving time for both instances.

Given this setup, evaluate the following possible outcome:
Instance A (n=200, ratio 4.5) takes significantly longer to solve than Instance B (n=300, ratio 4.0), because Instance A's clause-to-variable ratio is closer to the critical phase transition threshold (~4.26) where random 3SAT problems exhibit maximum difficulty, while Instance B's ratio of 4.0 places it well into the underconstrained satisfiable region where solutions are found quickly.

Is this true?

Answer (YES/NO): YES